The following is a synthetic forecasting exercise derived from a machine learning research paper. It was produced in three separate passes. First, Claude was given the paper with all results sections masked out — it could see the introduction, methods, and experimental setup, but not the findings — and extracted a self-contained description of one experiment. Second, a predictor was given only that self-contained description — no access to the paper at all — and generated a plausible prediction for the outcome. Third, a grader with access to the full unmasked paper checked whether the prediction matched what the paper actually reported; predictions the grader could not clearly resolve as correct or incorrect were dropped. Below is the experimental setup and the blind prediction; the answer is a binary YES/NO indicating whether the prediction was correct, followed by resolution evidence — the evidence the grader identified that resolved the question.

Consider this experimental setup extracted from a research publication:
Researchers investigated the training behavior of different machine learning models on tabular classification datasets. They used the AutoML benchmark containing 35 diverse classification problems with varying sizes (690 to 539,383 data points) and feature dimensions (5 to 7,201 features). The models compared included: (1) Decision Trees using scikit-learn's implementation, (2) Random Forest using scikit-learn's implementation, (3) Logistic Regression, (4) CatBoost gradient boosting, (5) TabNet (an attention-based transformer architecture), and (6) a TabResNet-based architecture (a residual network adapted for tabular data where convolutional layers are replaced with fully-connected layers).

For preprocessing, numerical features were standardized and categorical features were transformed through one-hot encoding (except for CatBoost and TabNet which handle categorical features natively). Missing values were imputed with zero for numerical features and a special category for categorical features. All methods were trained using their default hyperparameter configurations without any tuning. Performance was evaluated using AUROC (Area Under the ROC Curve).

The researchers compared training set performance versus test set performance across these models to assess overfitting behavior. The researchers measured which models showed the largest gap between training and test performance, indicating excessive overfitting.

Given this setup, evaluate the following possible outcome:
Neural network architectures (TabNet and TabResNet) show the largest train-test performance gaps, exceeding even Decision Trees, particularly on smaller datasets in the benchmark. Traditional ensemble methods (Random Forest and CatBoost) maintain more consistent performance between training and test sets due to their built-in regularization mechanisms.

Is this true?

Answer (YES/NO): NO